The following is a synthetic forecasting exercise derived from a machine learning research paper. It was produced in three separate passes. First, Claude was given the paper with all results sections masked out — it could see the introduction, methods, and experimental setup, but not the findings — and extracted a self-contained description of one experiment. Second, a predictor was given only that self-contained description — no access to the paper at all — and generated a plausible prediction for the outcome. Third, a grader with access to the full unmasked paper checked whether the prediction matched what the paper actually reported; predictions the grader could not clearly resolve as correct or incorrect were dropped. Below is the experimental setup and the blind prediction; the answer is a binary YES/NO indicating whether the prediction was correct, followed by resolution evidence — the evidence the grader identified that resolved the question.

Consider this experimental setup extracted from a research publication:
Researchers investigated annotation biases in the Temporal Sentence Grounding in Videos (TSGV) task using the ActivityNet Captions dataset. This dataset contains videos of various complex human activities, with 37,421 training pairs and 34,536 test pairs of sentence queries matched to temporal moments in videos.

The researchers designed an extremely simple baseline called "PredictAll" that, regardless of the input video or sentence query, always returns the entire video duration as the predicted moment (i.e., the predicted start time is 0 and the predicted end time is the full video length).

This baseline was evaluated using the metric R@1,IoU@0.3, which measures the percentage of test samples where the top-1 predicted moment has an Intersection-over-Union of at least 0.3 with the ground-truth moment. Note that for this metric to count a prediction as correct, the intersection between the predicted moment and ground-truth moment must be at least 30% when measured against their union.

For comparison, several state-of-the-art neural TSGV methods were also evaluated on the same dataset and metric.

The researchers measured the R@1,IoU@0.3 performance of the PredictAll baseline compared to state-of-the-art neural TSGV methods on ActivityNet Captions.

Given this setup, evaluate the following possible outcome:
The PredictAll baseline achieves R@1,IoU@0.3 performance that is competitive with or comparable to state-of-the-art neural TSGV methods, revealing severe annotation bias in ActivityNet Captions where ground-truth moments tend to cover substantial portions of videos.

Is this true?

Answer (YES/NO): YES